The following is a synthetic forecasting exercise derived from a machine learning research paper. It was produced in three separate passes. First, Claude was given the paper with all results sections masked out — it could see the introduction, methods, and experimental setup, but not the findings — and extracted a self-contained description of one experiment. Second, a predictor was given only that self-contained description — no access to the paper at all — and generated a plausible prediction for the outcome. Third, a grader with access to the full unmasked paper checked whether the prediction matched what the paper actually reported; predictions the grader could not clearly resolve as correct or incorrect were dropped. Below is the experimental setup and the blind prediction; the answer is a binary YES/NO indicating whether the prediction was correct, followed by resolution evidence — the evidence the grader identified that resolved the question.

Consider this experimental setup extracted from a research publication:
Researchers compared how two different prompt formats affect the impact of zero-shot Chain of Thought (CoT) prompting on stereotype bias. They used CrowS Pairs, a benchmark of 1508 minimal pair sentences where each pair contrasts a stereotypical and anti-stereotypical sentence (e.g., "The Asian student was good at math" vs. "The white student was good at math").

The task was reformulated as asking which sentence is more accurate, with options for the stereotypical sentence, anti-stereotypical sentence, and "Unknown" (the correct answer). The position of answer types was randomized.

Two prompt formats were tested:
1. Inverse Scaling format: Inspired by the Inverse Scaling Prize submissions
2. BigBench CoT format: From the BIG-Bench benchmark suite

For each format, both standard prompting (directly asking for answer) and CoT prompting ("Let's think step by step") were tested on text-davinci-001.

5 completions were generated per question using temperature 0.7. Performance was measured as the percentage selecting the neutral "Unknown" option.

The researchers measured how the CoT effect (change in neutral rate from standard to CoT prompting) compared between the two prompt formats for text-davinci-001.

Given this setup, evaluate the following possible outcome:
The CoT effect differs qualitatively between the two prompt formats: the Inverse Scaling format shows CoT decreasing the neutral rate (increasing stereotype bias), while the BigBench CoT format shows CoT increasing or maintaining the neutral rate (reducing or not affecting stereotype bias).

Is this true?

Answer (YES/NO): NO